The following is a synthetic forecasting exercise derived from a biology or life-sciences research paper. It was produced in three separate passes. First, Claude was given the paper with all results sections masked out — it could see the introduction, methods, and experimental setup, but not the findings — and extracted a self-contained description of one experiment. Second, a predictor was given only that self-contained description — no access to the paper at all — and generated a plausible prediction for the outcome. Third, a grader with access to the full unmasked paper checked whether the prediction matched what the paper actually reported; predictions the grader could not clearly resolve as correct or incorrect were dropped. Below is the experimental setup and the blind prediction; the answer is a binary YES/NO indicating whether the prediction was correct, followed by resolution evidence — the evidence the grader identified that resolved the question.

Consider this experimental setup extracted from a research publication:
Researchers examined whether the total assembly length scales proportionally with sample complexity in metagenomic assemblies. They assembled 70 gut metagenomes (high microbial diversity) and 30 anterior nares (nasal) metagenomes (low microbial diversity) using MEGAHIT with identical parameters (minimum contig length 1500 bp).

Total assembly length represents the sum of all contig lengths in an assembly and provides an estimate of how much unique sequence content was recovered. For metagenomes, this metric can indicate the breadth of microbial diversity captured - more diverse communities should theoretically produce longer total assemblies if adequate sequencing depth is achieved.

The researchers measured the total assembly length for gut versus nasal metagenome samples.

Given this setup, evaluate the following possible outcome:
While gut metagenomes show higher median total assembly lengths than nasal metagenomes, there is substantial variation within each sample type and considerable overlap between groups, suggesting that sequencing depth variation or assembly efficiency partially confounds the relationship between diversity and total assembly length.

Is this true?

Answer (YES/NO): NO